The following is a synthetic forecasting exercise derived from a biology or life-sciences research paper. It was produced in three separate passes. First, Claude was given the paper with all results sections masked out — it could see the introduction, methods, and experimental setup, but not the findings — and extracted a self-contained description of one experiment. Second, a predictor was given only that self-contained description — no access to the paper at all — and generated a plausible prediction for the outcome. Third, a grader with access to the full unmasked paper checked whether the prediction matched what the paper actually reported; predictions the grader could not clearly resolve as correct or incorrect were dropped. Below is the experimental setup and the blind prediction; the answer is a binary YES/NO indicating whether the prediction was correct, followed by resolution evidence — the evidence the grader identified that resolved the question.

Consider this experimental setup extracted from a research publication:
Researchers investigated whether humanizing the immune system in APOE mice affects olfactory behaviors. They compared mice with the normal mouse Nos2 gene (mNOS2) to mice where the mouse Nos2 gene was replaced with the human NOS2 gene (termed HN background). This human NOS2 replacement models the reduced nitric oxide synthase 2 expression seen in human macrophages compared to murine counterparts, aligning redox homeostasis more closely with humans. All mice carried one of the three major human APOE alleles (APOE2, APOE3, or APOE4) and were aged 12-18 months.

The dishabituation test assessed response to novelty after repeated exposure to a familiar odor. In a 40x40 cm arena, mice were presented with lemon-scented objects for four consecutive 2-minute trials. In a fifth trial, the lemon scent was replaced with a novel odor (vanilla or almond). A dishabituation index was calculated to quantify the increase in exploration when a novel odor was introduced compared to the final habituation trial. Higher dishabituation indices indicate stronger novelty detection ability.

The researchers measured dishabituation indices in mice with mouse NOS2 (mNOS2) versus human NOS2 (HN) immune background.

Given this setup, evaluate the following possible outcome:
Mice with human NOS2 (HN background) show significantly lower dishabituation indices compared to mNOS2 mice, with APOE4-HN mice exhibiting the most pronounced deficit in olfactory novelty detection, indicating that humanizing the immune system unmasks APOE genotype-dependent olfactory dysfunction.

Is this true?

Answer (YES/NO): NO